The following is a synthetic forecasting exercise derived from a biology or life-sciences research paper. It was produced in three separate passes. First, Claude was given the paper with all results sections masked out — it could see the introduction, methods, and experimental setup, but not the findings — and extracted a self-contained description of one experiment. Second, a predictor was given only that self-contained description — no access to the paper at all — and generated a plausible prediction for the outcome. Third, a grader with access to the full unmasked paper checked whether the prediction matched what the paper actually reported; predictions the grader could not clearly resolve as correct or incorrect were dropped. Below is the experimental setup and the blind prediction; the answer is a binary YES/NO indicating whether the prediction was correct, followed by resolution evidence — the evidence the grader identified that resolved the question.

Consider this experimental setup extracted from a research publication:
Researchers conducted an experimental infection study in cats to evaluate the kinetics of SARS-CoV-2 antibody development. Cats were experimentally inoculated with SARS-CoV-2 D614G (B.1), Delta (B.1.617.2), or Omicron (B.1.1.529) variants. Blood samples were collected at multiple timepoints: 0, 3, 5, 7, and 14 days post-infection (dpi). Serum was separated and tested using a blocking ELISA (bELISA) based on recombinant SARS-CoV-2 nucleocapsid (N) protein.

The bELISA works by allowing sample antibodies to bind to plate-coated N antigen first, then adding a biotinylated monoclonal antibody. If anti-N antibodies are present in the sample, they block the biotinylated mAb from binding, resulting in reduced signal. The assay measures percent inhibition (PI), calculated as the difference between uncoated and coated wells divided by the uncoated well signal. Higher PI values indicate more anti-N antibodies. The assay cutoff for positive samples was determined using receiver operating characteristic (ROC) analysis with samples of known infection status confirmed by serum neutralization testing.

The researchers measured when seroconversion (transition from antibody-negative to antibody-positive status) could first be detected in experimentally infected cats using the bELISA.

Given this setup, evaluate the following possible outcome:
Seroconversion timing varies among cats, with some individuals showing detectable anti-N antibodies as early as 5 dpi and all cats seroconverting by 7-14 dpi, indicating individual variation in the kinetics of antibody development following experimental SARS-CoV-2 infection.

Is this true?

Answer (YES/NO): NO